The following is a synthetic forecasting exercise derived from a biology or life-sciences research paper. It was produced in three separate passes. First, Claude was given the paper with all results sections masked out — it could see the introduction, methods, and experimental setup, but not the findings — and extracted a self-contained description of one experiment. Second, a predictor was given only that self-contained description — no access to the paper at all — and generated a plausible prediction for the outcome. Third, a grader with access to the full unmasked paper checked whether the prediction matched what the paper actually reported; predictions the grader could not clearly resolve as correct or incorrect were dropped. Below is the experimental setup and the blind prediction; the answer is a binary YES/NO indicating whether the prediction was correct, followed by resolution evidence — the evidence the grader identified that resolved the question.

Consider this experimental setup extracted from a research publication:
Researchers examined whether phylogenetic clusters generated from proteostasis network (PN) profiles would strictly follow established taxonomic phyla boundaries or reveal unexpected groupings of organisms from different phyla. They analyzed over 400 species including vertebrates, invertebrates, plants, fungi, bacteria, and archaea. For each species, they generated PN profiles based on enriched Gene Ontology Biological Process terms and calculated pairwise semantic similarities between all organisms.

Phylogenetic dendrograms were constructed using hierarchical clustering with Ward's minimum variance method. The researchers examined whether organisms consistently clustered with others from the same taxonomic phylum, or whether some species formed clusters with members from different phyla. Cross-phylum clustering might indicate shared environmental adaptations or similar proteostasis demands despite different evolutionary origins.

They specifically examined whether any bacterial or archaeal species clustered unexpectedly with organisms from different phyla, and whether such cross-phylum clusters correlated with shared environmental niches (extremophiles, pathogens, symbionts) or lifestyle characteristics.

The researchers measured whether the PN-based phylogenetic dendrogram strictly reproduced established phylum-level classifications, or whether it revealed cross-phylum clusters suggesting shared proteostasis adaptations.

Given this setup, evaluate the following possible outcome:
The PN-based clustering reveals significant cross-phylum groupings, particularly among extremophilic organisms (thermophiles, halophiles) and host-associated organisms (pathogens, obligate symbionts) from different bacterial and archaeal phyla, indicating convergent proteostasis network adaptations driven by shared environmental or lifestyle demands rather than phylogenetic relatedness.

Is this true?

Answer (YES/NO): NO